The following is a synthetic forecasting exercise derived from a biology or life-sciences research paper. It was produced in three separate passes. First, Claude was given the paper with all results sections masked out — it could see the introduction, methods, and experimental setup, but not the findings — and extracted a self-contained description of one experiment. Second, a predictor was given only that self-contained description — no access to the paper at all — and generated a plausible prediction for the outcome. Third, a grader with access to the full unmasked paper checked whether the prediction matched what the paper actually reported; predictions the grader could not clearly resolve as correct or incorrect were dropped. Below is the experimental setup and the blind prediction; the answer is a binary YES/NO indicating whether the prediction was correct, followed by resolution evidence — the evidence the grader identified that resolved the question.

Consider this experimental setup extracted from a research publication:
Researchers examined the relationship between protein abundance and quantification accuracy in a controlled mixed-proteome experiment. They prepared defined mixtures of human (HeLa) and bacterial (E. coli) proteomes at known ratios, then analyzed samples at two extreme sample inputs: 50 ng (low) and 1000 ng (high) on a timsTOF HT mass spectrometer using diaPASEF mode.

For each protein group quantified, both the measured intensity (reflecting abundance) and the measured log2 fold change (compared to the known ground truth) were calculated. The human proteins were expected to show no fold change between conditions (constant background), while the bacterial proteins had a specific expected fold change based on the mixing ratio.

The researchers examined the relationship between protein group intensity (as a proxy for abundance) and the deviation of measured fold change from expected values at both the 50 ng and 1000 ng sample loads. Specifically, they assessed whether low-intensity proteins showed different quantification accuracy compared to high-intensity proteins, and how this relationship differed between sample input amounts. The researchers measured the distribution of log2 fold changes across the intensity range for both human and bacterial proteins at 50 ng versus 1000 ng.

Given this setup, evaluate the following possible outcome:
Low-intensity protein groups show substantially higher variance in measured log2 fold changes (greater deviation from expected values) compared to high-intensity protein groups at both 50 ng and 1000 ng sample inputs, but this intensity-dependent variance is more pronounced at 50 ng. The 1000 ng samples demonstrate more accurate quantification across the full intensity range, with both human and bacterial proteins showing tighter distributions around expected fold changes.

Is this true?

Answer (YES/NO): YES